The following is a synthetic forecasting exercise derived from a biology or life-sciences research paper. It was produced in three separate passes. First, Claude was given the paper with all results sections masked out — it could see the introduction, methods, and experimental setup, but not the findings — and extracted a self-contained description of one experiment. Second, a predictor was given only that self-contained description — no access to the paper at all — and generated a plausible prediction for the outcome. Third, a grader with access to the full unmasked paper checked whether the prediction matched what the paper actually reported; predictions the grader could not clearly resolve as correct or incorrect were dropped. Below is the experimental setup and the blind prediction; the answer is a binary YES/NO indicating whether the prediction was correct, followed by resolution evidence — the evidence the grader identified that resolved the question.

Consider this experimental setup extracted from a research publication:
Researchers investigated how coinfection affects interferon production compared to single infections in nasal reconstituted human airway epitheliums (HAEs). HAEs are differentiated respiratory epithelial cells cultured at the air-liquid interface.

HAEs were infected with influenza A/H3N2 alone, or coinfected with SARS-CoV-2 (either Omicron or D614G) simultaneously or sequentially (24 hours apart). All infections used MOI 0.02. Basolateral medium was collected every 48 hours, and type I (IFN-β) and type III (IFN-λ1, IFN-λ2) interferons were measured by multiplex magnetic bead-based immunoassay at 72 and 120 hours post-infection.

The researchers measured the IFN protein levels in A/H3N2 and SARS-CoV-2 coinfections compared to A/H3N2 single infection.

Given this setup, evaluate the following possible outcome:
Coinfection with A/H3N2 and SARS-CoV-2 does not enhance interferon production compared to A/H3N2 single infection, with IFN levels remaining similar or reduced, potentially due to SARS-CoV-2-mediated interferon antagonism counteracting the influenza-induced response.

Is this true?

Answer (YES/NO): YES